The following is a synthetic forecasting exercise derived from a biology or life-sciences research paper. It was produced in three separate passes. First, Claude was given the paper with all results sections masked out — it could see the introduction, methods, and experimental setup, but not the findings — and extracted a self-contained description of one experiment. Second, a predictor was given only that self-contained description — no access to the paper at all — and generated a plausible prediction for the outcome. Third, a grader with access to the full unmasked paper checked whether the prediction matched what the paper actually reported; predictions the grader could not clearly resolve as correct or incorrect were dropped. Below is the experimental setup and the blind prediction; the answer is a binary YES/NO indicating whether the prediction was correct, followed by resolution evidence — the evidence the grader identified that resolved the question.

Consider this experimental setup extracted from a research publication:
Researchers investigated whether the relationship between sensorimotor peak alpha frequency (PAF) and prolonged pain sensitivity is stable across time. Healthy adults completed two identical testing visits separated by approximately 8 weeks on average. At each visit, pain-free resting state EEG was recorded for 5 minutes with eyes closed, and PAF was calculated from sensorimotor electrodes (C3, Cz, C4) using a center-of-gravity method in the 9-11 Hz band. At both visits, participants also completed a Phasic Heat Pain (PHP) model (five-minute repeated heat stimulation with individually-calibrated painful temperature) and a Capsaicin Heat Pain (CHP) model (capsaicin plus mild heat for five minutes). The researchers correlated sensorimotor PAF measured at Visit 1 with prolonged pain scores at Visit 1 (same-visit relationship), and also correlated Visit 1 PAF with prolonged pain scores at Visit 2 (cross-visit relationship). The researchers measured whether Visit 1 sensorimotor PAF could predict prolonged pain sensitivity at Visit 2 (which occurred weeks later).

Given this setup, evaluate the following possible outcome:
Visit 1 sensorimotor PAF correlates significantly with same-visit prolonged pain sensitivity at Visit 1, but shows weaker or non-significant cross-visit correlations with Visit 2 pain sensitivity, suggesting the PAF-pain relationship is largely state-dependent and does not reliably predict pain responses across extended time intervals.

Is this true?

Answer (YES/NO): NO